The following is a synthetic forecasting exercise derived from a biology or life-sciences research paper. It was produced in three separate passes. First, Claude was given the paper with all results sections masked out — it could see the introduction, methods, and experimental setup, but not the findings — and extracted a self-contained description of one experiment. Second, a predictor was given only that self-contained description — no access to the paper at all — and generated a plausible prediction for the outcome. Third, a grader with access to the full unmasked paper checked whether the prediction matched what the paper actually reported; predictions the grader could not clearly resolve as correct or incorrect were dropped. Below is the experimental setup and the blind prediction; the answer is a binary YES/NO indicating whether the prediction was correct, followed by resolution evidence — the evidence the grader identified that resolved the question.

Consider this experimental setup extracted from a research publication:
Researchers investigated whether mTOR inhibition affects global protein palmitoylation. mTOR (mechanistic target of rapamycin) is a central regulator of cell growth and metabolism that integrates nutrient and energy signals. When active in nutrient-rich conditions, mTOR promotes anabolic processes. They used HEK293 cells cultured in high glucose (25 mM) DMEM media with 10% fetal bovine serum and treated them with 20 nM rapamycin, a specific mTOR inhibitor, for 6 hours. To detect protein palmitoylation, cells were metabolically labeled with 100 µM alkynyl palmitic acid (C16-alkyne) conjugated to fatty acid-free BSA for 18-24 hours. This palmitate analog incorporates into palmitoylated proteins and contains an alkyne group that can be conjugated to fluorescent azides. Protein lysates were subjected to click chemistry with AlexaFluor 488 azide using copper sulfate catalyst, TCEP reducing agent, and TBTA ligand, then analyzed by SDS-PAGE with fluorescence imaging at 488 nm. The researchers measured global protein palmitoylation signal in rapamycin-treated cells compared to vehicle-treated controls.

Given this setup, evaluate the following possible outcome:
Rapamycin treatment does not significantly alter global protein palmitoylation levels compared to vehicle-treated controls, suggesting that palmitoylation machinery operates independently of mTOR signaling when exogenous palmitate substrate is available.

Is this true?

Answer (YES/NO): NO